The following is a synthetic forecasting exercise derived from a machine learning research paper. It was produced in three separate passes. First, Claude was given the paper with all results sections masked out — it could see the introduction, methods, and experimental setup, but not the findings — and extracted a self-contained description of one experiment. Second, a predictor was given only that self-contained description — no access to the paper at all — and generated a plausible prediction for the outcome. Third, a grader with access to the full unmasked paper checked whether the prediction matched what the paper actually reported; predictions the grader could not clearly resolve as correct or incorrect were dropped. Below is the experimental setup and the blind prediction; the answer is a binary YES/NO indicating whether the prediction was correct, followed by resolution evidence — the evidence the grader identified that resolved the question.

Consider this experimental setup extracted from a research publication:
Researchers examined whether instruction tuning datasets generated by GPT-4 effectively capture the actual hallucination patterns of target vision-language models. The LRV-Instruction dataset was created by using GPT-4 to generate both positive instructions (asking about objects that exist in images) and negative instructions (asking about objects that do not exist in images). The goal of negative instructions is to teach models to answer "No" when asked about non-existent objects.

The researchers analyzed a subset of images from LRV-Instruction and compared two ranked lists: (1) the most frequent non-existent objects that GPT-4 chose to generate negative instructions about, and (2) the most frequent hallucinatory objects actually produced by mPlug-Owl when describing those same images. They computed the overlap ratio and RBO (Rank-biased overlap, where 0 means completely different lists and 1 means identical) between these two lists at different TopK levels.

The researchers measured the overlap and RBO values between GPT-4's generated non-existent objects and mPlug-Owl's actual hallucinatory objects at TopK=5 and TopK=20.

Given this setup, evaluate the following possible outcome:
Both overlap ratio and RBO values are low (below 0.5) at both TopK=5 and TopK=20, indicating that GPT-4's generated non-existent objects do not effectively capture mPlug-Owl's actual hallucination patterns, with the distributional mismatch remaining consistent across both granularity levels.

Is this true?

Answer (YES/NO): NO